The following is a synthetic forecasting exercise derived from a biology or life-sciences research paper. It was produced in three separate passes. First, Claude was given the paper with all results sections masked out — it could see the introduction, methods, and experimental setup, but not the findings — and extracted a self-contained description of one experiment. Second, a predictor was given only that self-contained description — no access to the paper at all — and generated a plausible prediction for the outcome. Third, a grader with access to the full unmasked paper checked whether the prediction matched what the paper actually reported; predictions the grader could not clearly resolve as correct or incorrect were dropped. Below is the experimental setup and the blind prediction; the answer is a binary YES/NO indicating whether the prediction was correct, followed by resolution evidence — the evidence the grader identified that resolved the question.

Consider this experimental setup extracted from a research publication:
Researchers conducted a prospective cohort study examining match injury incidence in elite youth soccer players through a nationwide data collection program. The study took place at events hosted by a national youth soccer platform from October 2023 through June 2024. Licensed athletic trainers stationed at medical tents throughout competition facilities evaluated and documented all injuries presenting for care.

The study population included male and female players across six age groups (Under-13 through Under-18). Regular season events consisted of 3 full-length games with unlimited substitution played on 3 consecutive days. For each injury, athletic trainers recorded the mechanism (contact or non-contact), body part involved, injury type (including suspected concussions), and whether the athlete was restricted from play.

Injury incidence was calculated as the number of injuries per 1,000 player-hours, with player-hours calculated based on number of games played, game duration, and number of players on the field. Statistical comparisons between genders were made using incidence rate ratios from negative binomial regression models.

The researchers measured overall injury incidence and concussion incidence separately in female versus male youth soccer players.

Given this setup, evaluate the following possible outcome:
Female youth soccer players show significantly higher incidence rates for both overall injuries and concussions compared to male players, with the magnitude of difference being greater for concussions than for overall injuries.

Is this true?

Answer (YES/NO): NO